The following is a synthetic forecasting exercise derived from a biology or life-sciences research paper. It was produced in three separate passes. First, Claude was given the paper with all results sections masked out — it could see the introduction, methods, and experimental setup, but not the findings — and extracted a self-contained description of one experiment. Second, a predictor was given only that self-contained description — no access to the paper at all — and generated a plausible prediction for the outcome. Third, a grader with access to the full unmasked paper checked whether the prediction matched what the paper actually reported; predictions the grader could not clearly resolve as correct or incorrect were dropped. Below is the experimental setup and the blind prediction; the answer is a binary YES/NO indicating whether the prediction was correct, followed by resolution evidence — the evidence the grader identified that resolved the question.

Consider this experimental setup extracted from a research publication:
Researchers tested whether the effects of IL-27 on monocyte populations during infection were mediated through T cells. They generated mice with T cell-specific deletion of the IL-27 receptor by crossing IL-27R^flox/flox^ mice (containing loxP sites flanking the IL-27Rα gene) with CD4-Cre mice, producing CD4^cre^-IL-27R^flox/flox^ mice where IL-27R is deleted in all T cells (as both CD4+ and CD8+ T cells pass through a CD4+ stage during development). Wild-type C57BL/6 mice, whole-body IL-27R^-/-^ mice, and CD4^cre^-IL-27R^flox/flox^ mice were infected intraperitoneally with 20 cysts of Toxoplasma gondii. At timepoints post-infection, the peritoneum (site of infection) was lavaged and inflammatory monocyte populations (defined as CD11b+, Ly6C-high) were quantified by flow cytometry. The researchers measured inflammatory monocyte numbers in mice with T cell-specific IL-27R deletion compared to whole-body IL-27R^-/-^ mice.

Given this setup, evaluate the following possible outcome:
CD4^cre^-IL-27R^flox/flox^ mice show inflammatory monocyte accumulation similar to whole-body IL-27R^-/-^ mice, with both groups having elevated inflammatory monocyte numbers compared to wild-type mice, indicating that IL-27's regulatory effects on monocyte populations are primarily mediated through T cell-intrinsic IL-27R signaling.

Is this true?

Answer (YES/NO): NO